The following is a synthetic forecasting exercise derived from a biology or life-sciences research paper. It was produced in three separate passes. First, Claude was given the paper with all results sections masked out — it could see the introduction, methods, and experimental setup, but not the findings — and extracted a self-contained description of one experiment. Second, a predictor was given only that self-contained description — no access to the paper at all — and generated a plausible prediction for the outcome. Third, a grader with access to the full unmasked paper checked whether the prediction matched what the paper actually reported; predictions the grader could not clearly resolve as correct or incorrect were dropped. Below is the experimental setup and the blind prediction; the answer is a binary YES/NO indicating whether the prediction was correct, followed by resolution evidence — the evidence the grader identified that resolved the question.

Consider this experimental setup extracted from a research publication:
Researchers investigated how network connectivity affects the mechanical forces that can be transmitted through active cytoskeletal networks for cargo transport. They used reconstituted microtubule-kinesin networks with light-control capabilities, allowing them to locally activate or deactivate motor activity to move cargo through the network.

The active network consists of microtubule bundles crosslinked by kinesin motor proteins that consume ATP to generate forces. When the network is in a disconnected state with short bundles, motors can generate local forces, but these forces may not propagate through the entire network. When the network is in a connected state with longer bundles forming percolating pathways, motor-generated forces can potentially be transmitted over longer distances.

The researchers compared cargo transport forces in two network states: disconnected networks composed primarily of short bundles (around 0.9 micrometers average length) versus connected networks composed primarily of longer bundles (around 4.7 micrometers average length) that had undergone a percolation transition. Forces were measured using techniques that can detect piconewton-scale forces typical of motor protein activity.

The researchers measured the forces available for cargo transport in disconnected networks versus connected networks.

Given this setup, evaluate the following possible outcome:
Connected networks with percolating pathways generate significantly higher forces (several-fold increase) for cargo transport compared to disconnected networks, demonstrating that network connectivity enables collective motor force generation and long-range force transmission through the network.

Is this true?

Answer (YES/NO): YES